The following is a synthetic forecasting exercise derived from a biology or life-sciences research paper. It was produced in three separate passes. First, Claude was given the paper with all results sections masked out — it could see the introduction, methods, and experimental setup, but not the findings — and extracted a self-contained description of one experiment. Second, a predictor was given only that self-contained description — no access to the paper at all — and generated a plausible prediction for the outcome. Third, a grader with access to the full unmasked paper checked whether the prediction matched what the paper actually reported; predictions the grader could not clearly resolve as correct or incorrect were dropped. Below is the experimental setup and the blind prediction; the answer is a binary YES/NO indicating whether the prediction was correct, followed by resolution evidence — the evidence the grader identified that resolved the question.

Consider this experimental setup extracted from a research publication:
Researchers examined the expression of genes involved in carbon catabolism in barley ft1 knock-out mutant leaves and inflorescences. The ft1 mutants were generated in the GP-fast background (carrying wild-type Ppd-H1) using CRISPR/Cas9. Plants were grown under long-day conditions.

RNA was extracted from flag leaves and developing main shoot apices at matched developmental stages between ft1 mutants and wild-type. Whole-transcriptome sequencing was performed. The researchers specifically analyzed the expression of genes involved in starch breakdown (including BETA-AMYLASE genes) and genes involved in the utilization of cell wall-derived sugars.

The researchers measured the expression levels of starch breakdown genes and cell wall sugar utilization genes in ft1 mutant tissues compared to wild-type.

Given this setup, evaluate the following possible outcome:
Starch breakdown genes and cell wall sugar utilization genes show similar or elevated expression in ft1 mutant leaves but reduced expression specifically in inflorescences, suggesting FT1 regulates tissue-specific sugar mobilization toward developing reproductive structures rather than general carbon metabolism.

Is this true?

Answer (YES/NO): NO